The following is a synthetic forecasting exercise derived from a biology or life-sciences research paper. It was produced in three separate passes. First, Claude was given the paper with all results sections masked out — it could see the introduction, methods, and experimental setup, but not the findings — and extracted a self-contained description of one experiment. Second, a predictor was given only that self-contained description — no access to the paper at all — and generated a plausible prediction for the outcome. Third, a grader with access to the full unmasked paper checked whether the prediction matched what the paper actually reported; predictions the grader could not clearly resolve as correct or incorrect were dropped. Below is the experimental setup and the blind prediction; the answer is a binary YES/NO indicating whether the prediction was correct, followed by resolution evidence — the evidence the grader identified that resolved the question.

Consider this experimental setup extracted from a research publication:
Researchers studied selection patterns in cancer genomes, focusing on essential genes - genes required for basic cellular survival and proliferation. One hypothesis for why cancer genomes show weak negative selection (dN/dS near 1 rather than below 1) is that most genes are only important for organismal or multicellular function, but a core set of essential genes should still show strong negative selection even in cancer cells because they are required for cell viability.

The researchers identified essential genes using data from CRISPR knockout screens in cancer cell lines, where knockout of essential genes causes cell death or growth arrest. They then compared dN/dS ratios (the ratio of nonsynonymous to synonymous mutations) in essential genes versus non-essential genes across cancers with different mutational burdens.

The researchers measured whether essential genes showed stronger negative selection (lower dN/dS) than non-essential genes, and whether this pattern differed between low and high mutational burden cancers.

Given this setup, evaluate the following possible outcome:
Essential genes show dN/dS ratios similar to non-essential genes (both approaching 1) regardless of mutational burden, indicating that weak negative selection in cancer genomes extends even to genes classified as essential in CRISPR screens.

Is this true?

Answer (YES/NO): NO